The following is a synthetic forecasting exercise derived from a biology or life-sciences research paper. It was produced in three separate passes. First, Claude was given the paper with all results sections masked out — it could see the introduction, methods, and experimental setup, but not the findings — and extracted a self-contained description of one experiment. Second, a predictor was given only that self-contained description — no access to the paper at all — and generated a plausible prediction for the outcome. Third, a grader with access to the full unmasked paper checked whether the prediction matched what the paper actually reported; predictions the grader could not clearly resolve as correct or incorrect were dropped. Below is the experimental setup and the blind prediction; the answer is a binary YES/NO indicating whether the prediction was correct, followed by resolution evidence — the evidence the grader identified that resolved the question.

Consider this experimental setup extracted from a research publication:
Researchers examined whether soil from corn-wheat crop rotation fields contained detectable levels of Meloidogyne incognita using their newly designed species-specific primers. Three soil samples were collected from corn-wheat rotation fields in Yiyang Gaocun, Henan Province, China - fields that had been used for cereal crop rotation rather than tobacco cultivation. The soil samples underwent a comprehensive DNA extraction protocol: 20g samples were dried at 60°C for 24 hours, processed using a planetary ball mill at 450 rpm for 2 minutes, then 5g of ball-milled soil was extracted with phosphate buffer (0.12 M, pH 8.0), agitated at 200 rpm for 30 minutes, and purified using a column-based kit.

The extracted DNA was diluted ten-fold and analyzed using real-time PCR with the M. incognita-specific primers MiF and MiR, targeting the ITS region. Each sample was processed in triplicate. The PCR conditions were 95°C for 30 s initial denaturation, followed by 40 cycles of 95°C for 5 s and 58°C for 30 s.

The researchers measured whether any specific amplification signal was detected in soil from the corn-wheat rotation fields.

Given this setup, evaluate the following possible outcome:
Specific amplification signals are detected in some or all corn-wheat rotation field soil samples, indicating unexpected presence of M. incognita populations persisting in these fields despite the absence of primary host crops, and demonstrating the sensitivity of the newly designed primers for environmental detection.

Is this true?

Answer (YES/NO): NO